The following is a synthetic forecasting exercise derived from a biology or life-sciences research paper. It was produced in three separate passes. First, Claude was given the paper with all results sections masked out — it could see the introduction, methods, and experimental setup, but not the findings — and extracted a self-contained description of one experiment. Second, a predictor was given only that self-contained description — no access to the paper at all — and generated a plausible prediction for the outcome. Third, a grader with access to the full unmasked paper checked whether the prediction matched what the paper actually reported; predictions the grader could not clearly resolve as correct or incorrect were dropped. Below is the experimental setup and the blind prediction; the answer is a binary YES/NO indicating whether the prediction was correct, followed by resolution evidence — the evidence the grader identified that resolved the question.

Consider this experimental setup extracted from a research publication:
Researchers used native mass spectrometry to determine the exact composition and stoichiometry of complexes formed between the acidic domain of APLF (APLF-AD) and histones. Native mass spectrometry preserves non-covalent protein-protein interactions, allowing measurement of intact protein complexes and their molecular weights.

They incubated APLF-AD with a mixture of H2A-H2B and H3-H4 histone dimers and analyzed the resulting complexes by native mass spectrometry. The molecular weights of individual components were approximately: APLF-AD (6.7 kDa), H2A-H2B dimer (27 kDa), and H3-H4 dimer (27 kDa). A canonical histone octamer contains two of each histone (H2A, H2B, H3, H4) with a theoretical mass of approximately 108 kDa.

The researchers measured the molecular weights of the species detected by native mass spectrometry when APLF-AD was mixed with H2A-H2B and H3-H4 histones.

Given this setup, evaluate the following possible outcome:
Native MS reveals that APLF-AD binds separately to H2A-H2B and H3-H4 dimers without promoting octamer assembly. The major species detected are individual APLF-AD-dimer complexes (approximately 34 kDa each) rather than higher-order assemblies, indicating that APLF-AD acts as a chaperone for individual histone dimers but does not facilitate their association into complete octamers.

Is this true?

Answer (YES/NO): NO